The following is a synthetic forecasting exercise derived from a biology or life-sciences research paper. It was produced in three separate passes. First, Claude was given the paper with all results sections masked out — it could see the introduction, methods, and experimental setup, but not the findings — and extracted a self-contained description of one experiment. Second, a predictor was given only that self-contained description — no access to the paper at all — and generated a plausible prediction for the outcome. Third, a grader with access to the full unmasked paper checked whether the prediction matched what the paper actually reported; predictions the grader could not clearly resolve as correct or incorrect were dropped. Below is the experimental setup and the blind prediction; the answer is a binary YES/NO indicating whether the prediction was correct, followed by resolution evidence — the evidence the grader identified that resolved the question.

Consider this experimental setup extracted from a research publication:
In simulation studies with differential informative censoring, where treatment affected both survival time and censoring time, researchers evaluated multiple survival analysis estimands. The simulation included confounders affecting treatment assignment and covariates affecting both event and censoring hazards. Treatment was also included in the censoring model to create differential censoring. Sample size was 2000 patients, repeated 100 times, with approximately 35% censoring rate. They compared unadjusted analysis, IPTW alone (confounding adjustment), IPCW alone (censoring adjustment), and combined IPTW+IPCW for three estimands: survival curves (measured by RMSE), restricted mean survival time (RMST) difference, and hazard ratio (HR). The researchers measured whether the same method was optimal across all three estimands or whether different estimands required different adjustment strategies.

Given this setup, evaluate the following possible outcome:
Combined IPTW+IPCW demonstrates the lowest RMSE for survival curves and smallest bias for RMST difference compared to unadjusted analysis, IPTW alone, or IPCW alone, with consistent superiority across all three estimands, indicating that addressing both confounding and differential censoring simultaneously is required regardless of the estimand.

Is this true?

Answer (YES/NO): YES